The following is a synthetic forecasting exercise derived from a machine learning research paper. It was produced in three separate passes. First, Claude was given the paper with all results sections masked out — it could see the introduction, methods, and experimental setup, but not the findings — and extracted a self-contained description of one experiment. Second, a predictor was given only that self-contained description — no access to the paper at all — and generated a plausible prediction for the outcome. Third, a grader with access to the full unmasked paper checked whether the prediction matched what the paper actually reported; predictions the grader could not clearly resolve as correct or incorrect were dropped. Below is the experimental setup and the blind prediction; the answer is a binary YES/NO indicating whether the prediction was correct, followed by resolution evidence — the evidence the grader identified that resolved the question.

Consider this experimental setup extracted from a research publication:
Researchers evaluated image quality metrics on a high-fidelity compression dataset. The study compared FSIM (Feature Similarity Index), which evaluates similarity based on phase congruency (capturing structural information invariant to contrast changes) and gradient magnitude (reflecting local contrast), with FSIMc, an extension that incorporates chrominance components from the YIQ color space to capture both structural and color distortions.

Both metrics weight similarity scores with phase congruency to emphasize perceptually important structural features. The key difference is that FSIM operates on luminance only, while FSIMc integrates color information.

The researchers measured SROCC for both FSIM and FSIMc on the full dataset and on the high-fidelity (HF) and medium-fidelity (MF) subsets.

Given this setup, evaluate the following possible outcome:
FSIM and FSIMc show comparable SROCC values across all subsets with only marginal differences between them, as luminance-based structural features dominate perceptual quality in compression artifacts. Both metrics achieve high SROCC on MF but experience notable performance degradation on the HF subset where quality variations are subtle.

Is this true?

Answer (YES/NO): NO